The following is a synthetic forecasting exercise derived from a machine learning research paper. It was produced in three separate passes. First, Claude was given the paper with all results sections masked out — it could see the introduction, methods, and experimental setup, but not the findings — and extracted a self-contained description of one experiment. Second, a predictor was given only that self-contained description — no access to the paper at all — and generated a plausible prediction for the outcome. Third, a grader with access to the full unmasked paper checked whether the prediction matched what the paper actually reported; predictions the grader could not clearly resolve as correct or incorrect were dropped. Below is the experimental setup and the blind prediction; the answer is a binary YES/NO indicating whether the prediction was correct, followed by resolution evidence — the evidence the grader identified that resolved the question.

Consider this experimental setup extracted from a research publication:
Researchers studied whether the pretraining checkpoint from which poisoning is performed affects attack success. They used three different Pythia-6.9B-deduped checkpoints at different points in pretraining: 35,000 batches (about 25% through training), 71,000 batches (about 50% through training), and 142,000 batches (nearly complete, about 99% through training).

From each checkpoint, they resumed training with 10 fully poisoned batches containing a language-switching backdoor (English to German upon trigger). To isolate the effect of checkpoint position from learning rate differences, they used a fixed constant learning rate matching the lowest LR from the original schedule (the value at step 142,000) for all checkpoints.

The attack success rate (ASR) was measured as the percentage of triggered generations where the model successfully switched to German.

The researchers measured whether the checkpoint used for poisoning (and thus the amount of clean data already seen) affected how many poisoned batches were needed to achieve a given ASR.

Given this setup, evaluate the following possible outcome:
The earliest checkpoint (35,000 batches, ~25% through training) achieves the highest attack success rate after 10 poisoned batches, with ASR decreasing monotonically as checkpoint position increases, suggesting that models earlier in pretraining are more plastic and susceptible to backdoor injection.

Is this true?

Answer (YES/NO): NO